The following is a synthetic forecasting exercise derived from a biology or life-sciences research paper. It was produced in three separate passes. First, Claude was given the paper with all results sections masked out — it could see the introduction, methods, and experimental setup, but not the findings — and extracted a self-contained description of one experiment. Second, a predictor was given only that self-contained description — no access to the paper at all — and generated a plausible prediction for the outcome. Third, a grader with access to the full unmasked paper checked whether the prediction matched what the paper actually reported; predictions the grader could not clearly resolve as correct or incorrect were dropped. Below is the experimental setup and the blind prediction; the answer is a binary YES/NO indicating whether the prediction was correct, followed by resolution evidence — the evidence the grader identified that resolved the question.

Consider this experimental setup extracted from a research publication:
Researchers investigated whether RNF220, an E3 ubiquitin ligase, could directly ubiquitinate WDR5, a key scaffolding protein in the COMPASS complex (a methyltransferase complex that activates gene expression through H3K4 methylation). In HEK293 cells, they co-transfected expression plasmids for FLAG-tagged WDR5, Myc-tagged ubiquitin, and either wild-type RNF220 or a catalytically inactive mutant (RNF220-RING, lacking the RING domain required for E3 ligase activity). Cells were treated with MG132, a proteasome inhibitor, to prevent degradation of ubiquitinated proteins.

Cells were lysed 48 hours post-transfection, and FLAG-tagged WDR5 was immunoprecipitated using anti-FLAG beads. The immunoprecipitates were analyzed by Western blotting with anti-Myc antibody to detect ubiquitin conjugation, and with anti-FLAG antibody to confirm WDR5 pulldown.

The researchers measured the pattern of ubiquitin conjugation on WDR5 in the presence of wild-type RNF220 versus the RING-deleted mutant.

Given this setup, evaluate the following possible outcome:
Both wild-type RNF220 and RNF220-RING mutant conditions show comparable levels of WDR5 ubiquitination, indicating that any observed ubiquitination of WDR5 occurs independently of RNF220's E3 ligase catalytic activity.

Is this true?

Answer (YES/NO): NO